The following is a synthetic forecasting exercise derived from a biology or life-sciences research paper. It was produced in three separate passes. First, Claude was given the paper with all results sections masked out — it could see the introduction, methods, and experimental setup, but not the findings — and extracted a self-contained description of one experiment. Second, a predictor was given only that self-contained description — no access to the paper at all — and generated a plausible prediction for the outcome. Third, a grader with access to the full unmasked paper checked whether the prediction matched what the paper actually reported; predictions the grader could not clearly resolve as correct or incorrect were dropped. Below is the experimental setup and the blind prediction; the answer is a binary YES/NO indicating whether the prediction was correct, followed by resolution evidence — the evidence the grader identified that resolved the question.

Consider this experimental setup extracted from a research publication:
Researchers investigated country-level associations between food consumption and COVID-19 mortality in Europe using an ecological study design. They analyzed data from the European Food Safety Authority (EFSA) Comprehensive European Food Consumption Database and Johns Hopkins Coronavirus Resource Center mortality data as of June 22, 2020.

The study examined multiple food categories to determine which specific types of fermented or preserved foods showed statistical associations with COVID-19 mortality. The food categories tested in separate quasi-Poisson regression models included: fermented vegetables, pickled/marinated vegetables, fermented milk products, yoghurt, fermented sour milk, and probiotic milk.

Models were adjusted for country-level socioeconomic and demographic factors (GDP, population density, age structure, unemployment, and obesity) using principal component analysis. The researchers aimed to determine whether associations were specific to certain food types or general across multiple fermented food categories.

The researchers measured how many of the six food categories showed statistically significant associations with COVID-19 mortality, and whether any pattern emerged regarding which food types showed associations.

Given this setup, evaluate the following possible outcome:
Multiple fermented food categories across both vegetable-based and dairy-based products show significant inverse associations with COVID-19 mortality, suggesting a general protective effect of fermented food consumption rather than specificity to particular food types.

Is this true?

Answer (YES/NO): NO